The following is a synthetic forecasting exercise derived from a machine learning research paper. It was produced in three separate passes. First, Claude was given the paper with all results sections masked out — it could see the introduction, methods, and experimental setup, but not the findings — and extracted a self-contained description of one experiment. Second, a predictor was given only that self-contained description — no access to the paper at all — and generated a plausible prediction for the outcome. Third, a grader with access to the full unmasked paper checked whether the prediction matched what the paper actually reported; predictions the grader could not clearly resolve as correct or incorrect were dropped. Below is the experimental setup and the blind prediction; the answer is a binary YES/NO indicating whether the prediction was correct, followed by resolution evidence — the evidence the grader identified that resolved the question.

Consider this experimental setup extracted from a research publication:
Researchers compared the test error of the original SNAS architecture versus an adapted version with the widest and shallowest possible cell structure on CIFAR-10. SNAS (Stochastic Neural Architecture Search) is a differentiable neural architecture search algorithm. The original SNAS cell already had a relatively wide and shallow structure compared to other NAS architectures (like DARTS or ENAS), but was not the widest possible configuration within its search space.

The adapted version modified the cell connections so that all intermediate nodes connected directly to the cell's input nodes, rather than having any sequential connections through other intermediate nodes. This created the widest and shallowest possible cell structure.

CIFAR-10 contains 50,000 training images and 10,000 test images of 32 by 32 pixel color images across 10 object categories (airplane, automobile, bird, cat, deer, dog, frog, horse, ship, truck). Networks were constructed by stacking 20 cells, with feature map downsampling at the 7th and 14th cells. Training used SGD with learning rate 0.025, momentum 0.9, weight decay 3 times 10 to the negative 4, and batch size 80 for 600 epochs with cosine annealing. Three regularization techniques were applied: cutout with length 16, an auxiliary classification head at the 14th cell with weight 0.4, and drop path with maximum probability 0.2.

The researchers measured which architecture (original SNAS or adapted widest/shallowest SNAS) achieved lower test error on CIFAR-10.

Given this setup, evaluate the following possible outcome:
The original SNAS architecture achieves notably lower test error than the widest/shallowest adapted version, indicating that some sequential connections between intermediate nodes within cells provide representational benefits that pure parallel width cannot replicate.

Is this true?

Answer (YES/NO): NO